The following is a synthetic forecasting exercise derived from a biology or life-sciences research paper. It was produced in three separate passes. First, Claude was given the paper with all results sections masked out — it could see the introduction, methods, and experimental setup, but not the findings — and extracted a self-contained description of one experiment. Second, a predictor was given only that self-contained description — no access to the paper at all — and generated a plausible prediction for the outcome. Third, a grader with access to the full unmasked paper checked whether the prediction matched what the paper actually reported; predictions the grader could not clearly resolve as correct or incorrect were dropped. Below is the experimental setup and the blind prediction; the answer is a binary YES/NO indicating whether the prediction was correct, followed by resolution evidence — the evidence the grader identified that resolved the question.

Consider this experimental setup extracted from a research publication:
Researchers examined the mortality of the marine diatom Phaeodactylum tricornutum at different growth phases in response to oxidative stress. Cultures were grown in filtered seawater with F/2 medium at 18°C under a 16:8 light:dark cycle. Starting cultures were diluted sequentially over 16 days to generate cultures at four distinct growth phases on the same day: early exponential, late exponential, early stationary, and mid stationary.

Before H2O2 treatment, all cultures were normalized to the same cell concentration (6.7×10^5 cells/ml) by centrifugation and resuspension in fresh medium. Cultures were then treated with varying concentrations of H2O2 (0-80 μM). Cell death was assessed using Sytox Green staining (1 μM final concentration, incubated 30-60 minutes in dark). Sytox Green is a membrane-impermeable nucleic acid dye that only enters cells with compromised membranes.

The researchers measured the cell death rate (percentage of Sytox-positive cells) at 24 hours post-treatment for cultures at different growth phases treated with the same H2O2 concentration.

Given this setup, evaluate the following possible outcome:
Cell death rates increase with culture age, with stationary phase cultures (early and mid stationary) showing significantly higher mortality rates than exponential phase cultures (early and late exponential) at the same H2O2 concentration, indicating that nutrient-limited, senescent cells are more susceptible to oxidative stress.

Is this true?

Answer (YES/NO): NO